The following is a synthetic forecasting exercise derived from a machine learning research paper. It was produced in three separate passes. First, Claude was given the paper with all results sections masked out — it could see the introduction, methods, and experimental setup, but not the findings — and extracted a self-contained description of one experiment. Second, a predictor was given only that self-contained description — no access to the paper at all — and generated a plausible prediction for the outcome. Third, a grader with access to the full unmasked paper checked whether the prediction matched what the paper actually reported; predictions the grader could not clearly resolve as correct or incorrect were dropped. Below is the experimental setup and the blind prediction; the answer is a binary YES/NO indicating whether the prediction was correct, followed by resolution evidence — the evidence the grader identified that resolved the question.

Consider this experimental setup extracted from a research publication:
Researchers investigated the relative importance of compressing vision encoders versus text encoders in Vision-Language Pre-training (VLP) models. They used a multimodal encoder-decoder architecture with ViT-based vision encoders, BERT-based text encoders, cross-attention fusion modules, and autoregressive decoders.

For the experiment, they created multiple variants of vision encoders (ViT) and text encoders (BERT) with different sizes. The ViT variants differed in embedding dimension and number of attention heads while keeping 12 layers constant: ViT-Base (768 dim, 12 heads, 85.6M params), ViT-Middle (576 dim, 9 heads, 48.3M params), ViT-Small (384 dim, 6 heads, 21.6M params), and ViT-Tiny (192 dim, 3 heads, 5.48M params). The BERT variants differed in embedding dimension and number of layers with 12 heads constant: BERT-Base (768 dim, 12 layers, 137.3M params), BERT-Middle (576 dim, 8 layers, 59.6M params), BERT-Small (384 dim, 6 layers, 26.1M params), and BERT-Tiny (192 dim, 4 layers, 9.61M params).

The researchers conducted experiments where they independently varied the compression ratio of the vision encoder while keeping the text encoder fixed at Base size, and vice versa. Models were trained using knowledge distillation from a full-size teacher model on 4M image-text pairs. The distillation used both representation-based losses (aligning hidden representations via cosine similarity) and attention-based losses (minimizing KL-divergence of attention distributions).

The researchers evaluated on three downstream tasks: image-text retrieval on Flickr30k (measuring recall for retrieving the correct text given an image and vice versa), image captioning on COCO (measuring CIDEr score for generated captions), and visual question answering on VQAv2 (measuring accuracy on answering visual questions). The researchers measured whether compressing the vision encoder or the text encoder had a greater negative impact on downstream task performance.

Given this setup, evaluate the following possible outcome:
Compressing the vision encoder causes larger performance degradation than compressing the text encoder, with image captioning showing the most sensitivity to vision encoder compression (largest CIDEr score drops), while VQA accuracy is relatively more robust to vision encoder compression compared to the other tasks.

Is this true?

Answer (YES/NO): NO